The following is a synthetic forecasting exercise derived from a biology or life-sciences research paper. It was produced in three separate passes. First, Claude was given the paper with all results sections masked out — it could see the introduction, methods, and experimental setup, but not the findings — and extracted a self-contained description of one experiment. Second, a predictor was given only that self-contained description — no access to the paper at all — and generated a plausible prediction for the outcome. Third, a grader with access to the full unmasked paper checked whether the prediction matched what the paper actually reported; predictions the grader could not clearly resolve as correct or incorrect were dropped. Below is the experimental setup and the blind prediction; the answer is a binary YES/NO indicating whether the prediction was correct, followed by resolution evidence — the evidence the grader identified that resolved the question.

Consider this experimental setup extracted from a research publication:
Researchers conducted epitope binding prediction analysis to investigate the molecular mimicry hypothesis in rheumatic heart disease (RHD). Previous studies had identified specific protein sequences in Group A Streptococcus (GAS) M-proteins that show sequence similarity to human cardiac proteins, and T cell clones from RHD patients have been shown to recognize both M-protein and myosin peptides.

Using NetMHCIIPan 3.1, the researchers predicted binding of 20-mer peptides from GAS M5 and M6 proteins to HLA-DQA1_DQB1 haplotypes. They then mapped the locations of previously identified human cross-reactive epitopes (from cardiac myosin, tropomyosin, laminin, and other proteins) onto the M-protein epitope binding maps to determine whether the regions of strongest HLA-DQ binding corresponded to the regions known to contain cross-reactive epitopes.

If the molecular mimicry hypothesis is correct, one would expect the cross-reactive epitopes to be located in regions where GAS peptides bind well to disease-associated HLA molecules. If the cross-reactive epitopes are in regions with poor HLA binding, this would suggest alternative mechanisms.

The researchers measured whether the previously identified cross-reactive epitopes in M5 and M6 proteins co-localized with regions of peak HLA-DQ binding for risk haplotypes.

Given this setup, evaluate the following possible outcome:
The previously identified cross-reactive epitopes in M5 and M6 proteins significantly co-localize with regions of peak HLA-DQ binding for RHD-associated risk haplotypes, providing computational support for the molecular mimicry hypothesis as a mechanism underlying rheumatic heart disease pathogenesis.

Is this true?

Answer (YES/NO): YES